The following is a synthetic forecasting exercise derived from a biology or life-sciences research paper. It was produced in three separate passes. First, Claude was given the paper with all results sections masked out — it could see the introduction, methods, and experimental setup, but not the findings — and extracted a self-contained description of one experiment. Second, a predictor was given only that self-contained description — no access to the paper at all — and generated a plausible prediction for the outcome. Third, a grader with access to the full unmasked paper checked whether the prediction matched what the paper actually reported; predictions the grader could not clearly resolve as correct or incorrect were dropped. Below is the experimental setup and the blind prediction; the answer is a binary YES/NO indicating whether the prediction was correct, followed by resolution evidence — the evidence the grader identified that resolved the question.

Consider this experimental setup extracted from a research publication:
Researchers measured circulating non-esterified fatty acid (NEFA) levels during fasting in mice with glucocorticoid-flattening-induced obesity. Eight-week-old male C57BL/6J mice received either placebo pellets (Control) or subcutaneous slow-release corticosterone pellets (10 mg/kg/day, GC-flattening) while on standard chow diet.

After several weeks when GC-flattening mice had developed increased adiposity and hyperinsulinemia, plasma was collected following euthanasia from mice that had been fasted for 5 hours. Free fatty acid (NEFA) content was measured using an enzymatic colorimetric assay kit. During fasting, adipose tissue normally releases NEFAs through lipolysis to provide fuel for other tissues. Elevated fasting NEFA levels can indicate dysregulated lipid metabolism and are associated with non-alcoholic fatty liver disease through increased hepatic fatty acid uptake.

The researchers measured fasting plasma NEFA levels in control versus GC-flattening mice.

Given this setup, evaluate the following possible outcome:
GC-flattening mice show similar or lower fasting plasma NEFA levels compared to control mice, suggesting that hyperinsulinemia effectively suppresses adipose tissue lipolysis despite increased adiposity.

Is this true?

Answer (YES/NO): NO